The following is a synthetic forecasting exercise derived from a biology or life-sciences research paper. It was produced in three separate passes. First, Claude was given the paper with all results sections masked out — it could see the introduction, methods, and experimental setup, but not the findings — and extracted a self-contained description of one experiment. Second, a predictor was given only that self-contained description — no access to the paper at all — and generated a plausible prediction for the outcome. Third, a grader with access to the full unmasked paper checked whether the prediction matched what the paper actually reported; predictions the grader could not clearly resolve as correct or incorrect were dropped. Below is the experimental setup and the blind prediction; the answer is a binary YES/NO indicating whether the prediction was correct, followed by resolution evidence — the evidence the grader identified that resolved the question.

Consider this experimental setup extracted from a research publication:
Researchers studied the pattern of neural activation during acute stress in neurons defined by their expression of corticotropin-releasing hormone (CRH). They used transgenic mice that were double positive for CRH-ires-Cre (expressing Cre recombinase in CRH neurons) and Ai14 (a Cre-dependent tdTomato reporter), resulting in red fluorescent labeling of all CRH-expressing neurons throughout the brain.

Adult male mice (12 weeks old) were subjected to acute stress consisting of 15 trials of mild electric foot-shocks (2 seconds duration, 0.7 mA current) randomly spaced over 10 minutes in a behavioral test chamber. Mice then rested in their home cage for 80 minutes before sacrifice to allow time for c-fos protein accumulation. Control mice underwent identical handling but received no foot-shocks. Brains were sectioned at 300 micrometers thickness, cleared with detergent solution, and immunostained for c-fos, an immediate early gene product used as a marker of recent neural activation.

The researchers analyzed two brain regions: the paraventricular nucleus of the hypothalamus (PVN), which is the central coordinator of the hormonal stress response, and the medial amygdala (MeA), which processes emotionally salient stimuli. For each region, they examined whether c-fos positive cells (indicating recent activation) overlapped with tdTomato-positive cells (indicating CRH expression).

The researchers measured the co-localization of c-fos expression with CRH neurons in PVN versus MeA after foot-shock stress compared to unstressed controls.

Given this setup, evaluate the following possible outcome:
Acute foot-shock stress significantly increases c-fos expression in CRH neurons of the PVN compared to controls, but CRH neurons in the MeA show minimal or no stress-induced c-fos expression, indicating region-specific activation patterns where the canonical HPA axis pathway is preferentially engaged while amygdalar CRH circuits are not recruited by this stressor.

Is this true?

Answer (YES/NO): YES